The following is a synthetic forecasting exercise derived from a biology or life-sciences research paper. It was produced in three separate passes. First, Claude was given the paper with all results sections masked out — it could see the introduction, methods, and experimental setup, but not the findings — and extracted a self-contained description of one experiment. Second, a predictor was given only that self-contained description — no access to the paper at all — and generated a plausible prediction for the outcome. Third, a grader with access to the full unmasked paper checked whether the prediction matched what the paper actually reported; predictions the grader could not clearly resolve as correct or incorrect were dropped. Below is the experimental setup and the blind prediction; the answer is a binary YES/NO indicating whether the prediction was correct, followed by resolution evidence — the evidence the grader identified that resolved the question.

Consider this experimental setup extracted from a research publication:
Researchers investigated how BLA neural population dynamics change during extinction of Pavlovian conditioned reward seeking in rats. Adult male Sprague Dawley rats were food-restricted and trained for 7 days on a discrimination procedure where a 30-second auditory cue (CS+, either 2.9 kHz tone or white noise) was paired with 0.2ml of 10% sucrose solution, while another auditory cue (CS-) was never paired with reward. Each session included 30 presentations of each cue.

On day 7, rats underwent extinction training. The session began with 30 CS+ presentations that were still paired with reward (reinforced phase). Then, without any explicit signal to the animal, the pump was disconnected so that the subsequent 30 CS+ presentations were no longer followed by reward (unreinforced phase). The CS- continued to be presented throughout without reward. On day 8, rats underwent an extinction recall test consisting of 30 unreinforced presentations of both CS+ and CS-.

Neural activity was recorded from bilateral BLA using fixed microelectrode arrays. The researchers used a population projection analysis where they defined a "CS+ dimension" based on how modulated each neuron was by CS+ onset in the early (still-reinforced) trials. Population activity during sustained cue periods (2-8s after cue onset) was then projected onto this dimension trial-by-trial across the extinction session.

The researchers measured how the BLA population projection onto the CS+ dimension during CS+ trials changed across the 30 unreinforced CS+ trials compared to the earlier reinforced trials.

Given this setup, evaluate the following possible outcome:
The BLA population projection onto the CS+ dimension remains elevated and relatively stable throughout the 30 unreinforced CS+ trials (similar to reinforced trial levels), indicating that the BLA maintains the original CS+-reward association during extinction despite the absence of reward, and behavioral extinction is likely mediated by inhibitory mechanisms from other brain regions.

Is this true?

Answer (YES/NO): NO